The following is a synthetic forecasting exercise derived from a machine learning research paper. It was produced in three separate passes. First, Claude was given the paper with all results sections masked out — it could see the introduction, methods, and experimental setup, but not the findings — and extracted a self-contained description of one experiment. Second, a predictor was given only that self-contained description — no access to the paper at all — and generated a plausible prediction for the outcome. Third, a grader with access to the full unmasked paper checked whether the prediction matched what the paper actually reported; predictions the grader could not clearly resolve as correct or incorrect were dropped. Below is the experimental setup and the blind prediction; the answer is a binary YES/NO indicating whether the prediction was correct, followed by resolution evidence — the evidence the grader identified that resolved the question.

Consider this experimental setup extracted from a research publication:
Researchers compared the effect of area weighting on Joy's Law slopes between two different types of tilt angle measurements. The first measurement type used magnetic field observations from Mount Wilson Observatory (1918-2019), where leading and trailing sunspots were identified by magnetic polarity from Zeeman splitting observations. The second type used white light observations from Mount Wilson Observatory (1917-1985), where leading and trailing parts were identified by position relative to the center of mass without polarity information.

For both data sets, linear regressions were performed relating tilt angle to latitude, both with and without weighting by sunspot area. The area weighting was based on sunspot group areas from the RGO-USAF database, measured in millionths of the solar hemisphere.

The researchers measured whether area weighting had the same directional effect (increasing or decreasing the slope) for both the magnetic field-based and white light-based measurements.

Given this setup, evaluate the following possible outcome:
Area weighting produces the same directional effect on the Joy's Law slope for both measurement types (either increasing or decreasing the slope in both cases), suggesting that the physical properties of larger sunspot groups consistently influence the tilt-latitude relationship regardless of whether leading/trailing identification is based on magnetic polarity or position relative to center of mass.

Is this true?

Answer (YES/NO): NO